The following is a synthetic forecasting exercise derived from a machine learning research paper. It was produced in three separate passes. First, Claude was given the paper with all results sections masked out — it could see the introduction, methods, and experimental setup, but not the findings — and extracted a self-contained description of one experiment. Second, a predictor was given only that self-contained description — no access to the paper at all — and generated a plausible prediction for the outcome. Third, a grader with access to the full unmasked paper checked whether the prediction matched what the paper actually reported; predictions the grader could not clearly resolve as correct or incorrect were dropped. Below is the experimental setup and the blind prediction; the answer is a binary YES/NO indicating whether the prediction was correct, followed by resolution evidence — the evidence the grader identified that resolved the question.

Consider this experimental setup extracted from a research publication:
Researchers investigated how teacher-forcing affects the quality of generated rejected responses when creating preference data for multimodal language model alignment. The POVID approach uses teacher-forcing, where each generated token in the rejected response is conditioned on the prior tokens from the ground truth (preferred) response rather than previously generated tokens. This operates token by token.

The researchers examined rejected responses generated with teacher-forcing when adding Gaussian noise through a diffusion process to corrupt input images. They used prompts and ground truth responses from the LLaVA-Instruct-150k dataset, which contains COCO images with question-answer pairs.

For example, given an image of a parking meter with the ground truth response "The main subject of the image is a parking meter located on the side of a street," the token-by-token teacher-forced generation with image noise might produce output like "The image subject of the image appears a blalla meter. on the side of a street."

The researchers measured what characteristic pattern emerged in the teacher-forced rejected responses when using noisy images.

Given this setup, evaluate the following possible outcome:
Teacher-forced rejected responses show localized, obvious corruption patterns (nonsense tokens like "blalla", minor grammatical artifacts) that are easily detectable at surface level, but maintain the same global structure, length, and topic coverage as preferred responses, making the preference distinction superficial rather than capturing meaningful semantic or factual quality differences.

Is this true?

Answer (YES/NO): NO